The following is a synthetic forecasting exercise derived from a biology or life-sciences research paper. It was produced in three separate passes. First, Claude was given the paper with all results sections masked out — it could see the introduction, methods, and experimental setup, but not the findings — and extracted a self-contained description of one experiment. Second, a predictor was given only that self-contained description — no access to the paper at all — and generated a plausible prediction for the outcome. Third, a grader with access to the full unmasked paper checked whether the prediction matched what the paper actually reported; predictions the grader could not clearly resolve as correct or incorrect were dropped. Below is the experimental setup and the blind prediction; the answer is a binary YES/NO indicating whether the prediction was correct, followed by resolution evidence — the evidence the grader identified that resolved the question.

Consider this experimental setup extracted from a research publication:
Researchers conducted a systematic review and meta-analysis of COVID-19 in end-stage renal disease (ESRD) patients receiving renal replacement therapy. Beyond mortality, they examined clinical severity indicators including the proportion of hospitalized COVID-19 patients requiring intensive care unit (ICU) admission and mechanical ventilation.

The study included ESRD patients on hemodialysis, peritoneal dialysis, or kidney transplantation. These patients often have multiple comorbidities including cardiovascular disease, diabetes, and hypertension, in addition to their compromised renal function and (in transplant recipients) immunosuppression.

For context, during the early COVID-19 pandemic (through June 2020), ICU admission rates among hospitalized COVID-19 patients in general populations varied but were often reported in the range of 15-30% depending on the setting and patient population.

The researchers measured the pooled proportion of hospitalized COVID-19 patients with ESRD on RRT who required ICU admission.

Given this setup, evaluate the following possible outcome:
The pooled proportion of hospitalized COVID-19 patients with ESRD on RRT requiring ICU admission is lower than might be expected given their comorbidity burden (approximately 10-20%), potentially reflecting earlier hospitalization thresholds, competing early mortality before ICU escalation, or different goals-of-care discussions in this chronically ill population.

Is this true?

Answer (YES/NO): NO